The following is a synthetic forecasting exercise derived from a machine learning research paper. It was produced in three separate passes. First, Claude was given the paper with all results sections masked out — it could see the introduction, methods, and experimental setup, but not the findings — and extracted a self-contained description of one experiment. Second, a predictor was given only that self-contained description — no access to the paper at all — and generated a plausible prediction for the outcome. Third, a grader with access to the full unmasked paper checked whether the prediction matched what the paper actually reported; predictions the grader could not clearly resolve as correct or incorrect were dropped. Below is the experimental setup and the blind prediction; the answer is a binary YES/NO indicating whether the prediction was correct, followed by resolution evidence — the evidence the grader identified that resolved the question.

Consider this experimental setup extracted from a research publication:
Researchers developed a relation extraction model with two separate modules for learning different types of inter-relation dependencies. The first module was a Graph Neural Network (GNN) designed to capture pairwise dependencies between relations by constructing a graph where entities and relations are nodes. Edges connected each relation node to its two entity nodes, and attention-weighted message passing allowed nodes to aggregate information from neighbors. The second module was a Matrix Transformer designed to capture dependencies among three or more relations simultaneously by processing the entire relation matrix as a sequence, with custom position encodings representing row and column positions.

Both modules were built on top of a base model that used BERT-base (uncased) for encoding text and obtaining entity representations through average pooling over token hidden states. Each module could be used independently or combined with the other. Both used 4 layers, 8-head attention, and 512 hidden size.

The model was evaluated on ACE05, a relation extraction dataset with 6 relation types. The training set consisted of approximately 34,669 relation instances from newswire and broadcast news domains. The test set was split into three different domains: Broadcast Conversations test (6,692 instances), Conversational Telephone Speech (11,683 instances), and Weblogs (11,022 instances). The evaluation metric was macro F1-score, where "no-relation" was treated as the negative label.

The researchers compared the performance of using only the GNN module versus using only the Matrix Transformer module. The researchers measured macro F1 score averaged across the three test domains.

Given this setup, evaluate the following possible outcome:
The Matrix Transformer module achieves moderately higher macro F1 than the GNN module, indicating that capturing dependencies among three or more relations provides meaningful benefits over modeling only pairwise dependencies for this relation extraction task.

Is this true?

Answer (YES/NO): NO